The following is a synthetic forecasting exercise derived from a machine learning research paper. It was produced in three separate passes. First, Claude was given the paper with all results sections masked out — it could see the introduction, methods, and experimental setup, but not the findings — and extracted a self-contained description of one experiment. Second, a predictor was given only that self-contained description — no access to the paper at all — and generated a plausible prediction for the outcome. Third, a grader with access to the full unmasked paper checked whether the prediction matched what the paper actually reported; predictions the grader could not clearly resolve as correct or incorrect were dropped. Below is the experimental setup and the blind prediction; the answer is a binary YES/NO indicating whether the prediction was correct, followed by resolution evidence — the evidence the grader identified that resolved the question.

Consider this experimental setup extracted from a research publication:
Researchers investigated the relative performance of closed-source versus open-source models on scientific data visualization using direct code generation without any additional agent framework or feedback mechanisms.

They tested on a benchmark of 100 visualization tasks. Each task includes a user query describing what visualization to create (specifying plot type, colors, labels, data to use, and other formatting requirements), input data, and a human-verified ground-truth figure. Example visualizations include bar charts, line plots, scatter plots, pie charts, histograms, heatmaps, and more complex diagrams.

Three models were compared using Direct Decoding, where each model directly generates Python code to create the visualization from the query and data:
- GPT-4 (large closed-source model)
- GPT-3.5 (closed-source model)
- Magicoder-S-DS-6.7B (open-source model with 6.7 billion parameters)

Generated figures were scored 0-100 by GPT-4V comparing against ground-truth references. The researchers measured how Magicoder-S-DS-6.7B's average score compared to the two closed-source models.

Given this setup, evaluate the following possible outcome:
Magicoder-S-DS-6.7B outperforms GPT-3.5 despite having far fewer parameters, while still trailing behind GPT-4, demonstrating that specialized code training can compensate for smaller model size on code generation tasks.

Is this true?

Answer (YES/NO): YES